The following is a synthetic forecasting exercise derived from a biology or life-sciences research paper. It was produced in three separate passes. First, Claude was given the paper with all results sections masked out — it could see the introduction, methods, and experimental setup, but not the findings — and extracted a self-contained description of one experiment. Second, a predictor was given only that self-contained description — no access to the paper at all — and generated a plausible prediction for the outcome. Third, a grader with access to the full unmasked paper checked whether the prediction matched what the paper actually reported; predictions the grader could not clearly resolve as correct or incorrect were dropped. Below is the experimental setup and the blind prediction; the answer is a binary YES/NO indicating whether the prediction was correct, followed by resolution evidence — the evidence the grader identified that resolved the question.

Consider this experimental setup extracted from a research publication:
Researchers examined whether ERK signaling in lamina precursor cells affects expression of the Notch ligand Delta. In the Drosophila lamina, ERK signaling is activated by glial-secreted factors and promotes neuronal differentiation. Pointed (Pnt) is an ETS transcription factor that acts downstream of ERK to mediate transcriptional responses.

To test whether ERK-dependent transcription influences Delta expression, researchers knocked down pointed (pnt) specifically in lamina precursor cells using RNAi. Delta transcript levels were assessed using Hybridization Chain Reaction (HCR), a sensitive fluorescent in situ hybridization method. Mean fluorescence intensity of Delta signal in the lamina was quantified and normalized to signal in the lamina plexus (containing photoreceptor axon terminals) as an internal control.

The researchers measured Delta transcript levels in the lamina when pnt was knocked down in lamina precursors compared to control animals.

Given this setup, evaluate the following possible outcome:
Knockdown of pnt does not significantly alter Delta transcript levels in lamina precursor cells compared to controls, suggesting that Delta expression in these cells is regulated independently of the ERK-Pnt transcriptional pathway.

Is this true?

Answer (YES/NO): NO